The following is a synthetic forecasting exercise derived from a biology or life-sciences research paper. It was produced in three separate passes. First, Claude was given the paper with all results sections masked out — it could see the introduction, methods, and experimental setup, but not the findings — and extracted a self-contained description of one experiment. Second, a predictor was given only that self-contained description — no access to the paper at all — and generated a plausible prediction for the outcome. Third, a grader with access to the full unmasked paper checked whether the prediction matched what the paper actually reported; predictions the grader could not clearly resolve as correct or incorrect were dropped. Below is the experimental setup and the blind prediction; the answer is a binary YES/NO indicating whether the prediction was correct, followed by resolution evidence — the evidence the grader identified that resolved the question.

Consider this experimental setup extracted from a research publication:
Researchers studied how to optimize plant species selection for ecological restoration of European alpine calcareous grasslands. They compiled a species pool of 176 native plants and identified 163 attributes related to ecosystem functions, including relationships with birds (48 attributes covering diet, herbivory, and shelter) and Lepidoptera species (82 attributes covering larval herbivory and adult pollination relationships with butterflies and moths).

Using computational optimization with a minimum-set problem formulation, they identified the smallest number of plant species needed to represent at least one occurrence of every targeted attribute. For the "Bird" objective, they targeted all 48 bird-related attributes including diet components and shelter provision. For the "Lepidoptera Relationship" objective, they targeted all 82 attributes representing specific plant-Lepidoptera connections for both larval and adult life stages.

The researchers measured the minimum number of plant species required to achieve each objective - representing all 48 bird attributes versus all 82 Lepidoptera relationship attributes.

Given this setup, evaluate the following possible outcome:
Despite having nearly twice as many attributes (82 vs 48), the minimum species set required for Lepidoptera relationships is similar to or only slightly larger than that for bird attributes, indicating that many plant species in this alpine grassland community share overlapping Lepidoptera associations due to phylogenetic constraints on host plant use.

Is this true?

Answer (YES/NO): NO